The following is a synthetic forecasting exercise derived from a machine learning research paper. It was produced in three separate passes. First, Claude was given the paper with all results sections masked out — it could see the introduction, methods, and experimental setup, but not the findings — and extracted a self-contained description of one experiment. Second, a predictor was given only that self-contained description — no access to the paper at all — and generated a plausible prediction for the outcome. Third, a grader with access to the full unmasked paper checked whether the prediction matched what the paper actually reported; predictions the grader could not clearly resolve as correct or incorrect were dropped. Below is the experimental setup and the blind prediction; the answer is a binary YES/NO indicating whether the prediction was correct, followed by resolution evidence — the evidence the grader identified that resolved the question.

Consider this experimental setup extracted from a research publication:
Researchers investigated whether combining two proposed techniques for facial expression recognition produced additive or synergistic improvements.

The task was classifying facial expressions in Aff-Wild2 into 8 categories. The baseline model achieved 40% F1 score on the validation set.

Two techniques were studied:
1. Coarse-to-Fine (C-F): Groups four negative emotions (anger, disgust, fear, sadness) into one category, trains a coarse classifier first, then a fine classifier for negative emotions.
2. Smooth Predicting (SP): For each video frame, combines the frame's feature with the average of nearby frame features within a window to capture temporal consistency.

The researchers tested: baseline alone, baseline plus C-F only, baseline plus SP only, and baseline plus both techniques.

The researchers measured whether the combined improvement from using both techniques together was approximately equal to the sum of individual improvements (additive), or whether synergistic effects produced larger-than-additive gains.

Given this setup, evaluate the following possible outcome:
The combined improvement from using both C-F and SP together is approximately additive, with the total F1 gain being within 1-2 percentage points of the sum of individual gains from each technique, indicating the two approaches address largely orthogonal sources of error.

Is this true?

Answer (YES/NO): YES